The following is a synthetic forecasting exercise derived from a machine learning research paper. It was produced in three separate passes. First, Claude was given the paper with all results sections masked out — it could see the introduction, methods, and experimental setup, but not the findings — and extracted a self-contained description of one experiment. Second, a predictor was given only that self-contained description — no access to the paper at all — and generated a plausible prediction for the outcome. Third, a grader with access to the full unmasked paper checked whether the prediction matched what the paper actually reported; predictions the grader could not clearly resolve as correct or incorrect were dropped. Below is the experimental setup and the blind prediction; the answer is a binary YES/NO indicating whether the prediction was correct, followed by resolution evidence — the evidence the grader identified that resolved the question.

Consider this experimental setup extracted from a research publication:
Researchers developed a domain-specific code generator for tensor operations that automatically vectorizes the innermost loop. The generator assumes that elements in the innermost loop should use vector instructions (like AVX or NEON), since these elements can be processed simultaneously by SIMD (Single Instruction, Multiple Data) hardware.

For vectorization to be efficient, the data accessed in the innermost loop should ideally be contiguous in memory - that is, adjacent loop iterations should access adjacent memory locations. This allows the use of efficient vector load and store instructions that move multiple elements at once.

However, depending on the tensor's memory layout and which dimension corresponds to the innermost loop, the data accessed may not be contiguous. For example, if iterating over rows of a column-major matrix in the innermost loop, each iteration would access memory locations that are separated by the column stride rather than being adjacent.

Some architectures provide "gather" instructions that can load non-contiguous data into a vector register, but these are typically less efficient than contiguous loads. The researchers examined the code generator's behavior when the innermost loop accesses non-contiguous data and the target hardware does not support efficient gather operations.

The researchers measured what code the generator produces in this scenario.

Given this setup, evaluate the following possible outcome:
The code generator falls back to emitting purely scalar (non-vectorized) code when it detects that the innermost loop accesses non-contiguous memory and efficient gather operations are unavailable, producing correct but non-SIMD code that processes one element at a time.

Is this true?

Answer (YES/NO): YES